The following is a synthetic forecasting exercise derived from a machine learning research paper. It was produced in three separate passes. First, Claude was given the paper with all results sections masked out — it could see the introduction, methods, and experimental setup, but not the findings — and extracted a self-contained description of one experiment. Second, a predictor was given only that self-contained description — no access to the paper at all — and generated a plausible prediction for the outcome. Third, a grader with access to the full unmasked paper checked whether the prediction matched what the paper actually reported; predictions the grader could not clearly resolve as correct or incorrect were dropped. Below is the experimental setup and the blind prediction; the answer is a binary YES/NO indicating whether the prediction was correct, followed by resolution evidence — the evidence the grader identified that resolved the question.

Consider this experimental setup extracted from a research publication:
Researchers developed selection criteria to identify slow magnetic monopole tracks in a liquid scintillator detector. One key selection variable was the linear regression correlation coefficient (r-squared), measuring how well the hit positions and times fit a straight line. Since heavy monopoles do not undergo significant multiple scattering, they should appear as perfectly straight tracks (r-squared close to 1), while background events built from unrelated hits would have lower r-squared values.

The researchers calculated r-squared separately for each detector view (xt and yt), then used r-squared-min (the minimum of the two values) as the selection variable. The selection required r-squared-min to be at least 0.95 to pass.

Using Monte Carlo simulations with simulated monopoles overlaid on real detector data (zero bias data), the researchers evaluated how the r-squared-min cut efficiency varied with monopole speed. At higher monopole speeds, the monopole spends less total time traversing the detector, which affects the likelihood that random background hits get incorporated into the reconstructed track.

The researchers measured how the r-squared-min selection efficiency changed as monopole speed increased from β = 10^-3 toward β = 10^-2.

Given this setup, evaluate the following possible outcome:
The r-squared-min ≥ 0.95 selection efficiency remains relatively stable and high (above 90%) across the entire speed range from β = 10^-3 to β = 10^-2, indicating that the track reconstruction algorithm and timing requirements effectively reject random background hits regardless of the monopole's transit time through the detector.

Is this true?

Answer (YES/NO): NO